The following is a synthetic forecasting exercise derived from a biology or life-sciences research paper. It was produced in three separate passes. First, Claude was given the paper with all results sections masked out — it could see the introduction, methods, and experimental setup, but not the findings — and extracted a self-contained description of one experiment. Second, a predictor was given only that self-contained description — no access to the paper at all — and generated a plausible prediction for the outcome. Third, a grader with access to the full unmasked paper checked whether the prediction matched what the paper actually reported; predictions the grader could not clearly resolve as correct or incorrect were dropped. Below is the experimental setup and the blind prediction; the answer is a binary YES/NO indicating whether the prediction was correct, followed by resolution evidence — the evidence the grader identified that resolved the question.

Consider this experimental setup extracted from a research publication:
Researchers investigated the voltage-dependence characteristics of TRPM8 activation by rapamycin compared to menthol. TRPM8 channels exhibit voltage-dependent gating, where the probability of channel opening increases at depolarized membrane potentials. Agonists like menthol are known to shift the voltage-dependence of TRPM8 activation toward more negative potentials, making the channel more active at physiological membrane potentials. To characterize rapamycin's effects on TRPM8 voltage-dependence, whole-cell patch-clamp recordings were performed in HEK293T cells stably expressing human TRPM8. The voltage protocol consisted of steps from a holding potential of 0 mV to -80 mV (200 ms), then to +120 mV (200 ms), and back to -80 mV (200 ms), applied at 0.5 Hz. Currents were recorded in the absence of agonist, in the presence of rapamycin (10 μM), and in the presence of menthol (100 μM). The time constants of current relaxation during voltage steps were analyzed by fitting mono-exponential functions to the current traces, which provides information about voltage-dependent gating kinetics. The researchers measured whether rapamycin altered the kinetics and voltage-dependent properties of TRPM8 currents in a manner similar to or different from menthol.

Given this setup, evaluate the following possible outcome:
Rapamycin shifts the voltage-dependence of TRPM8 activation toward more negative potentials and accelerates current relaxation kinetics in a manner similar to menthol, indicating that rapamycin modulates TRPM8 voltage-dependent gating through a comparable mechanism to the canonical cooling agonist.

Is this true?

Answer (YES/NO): NO